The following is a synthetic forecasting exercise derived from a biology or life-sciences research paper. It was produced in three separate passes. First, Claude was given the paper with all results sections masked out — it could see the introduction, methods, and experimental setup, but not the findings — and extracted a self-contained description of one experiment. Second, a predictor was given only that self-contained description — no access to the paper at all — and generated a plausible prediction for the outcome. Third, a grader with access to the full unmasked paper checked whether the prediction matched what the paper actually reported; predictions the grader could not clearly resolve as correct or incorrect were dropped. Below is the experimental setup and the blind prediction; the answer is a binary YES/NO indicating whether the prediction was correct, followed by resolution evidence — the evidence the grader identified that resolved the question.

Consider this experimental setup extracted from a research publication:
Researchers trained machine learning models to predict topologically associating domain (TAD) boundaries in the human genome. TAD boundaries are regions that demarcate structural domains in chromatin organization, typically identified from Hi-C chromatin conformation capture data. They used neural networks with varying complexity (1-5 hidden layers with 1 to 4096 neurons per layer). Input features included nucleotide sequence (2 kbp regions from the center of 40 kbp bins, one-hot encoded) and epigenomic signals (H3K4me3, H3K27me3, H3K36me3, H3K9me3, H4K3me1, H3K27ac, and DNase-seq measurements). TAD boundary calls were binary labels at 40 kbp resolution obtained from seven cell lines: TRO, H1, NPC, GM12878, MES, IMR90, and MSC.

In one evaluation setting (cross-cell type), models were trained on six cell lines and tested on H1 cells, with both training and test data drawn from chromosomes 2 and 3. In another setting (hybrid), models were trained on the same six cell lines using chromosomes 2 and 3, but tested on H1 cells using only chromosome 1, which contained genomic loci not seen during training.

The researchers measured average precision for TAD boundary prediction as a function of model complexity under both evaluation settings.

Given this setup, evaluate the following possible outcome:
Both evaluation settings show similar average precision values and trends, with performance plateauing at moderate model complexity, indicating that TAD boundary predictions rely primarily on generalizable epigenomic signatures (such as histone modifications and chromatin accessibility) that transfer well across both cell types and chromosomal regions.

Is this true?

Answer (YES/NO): NO